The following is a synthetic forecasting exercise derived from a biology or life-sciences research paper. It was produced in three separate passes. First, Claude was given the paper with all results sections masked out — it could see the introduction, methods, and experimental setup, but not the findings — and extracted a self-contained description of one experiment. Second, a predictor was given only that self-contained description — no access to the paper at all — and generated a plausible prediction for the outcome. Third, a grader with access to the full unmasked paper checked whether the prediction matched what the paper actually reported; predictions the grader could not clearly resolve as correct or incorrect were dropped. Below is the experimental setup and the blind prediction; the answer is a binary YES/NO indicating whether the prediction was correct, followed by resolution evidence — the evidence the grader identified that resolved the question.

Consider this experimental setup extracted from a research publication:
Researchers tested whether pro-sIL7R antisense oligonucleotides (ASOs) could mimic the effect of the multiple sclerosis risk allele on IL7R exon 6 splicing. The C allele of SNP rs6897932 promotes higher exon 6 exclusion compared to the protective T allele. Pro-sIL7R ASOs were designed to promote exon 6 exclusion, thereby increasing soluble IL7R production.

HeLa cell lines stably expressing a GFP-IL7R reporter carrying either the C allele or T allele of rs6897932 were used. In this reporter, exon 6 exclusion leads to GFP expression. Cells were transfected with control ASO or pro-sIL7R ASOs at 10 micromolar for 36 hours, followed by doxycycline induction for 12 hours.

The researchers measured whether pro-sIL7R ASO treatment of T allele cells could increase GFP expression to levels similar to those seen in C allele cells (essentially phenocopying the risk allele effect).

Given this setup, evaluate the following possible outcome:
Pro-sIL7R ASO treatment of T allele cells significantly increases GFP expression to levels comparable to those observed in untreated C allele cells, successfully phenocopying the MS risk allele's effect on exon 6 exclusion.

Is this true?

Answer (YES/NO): NO